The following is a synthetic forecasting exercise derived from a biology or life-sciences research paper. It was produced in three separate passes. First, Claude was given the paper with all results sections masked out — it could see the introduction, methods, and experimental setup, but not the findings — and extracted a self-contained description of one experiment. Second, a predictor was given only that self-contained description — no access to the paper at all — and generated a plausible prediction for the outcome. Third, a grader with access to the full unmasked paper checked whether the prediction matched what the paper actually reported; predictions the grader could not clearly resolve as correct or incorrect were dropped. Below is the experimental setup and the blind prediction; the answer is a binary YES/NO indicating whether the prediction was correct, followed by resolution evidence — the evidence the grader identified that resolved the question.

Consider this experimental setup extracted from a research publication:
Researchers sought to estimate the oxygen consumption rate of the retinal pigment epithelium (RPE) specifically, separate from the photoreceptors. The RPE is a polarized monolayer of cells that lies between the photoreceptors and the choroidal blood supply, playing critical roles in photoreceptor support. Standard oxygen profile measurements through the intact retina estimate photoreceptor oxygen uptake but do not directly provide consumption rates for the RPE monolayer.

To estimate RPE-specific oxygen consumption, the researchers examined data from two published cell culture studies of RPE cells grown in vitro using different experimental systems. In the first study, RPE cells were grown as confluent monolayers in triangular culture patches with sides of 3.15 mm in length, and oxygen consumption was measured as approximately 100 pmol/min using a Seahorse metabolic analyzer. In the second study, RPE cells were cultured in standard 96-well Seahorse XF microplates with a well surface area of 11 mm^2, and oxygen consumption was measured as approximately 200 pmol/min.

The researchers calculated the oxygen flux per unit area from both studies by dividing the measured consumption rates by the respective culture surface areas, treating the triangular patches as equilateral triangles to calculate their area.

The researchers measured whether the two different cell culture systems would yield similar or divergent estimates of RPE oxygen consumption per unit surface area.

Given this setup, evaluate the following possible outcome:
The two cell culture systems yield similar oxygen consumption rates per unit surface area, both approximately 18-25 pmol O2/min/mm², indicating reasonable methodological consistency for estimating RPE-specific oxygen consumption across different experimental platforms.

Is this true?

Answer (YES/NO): YES